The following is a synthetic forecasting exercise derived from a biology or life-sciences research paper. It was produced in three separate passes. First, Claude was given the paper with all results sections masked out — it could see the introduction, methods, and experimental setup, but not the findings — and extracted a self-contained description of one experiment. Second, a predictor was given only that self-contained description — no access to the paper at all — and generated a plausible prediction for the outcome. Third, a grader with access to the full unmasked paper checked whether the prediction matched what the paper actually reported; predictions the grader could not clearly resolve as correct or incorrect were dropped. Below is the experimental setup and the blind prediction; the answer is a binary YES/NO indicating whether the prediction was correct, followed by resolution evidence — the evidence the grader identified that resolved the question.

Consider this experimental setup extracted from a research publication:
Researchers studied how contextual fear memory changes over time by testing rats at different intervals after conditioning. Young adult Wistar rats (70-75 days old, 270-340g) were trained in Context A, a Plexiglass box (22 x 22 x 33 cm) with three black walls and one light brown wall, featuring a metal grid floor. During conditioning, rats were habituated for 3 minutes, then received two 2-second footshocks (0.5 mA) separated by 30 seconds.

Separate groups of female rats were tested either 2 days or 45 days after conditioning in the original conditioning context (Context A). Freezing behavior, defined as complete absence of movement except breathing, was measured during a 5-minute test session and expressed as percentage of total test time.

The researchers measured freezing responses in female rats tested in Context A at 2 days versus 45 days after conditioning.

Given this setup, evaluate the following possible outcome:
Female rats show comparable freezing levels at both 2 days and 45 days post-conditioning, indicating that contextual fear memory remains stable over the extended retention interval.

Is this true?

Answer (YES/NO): NO